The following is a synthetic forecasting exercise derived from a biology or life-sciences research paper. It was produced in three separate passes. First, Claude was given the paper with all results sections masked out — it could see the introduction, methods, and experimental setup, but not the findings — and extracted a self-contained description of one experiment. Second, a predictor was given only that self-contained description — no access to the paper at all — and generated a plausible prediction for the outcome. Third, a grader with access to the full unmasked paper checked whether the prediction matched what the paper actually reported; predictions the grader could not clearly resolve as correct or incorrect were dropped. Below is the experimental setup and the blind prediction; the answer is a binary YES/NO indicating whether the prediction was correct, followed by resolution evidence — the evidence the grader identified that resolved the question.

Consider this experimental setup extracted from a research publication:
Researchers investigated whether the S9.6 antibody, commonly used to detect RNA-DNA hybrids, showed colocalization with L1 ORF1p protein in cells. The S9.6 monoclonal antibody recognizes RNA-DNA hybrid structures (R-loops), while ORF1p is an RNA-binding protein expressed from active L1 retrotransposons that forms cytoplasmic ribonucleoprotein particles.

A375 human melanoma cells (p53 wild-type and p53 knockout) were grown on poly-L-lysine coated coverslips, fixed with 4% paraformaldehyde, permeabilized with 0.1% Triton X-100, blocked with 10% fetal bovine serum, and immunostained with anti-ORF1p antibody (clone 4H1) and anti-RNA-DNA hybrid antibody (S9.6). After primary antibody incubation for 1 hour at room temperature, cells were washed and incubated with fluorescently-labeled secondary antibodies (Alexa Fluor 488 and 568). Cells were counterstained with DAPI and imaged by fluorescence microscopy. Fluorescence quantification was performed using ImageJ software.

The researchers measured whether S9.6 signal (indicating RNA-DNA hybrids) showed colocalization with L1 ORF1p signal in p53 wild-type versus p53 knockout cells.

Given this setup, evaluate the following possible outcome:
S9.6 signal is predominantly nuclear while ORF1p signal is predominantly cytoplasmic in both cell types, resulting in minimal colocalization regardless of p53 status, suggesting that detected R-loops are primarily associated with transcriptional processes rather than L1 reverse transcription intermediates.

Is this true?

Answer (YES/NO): NO